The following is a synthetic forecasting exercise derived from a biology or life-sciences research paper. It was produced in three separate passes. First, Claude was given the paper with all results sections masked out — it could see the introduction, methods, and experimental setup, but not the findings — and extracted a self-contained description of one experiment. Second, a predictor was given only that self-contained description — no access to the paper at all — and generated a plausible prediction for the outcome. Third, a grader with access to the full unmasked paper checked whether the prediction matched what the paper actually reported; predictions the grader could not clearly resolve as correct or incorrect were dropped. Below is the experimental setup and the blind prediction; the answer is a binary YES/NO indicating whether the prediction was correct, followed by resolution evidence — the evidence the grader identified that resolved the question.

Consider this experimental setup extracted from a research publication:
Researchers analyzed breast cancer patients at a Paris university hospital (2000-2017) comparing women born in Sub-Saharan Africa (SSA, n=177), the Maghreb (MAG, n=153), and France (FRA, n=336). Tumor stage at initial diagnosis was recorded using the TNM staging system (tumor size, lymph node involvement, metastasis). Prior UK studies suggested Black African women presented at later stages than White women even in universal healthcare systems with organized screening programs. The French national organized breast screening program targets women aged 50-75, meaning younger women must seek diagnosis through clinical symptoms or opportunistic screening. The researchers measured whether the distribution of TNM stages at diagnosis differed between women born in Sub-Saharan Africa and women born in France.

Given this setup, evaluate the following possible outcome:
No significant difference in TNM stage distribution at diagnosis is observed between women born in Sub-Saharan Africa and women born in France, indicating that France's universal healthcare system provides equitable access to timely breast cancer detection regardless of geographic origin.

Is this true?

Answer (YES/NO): NO